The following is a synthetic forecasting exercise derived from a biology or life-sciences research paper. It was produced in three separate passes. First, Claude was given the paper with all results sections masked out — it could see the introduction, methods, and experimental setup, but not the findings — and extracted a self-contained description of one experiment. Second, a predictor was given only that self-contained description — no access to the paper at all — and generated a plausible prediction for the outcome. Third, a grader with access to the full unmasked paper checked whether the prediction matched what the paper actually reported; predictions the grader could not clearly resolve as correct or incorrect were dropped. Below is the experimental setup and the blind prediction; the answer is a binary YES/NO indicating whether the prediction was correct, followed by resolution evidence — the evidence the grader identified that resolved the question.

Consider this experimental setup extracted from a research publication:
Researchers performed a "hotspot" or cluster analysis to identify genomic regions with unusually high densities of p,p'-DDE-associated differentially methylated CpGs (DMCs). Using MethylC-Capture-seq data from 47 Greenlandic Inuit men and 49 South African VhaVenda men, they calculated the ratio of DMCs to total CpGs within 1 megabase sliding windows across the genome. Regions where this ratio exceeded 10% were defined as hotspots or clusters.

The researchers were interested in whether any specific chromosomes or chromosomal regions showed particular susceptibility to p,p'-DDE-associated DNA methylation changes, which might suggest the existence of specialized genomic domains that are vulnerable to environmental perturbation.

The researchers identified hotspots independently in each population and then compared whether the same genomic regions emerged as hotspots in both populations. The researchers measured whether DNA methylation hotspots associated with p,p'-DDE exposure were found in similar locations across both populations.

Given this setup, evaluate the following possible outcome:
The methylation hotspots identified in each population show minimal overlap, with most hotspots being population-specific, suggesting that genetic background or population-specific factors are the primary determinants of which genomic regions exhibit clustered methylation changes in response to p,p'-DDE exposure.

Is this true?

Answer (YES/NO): NO